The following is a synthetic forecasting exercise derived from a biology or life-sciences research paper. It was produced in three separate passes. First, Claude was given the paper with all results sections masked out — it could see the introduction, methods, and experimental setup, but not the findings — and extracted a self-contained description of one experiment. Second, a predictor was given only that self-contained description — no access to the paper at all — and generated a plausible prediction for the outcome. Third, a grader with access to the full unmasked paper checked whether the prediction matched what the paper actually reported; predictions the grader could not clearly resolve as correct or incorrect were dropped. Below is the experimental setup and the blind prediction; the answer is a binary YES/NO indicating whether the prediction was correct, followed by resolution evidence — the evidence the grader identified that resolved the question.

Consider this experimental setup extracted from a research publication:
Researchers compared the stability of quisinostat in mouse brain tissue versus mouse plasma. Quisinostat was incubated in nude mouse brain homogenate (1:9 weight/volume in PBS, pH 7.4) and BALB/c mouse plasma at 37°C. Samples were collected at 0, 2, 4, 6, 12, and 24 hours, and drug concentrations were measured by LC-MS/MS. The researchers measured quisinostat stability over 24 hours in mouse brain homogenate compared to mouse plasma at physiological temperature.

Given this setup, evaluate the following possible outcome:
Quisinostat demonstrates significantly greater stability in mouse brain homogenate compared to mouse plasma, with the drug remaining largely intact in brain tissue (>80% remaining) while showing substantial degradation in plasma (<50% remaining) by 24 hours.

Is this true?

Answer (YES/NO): NO